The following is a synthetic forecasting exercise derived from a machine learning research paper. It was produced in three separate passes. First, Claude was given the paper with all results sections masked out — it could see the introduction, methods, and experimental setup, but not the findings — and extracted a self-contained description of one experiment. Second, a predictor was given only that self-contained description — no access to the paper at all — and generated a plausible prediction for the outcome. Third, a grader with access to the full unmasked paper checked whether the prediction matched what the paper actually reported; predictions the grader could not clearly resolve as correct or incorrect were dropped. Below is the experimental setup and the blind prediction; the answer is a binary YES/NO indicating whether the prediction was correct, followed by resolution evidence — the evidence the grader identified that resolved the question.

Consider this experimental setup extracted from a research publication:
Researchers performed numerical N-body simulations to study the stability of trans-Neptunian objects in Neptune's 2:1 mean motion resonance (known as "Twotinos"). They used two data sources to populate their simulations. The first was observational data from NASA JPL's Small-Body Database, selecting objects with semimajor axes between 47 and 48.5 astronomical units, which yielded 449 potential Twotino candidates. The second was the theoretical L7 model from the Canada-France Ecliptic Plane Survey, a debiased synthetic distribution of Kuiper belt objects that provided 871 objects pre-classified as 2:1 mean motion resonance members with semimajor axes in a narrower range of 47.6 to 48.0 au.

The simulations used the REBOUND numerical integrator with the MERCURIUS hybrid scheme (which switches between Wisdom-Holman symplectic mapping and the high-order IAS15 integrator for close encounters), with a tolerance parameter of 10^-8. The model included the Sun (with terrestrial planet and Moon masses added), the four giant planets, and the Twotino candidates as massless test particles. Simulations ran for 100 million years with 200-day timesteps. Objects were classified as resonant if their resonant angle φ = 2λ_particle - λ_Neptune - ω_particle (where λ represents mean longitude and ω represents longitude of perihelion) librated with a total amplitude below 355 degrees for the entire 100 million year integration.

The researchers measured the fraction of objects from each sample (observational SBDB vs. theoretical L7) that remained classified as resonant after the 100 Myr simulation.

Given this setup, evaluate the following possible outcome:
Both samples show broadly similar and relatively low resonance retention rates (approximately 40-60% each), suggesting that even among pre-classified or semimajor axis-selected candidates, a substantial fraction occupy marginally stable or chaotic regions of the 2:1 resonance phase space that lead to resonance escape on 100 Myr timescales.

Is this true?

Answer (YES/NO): NO